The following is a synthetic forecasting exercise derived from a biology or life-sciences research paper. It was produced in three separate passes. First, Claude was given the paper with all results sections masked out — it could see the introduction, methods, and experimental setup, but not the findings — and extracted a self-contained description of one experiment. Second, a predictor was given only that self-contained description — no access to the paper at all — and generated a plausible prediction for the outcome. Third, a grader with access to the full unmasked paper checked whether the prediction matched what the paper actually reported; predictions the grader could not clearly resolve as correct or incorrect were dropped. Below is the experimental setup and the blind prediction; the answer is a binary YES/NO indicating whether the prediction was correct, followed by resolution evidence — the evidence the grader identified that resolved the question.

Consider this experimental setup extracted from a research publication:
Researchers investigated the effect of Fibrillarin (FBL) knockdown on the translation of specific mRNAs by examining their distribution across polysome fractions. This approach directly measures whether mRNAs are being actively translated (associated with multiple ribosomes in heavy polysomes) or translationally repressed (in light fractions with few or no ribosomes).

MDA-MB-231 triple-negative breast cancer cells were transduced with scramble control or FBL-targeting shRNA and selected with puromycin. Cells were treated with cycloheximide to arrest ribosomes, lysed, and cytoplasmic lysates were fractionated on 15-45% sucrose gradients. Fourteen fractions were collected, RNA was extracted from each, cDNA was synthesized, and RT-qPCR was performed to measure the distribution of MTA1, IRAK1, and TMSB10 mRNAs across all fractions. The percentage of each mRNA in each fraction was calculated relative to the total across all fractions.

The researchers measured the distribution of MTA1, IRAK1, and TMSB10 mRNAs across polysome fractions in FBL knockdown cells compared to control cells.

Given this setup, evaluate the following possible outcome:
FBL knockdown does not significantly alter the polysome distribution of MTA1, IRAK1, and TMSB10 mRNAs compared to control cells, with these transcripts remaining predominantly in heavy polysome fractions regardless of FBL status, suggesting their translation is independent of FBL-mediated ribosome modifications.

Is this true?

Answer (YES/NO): NO